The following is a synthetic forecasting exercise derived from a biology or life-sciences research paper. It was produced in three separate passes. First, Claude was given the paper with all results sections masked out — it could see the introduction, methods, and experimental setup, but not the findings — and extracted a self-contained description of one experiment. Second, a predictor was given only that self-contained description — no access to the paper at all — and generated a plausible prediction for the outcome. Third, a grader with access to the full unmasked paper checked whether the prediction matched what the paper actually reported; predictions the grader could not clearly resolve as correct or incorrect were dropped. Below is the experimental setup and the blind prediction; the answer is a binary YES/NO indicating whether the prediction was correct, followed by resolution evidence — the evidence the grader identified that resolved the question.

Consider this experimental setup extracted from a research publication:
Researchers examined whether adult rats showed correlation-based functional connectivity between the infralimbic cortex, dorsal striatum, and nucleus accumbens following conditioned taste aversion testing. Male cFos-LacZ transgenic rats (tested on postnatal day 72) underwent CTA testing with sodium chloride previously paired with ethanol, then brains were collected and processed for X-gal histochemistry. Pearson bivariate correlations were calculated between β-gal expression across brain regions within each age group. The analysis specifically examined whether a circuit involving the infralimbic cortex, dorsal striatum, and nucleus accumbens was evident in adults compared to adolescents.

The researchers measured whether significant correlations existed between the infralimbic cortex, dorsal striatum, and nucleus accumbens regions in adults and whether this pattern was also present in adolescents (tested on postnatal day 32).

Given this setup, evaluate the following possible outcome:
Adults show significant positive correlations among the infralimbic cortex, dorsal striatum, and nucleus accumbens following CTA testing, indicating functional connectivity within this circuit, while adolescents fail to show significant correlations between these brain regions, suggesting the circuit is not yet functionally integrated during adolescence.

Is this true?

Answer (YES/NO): YES